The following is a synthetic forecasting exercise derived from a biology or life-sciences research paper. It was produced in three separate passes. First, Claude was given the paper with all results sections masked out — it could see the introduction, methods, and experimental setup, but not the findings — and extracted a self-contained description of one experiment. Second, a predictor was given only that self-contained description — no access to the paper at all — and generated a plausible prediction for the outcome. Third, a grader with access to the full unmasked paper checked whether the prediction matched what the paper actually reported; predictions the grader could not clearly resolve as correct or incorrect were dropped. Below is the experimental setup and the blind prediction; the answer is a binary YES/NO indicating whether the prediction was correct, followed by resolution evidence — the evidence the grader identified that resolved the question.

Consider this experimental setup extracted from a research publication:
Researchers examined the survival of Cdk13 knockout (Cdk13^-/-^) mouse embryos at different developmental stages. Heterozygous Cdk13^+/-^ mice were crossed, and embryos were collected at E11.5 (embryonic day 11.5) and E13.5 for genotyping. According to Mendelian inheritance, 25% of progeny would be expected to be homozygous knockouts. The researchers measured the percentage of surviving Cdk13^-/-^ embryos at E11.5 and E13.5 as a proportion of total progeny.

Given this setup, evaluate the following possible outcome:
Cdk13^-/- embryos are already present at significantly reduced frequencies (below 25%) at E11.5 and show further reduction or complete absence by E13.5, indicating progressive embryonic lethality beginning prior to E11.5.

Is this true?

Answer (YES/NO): YES